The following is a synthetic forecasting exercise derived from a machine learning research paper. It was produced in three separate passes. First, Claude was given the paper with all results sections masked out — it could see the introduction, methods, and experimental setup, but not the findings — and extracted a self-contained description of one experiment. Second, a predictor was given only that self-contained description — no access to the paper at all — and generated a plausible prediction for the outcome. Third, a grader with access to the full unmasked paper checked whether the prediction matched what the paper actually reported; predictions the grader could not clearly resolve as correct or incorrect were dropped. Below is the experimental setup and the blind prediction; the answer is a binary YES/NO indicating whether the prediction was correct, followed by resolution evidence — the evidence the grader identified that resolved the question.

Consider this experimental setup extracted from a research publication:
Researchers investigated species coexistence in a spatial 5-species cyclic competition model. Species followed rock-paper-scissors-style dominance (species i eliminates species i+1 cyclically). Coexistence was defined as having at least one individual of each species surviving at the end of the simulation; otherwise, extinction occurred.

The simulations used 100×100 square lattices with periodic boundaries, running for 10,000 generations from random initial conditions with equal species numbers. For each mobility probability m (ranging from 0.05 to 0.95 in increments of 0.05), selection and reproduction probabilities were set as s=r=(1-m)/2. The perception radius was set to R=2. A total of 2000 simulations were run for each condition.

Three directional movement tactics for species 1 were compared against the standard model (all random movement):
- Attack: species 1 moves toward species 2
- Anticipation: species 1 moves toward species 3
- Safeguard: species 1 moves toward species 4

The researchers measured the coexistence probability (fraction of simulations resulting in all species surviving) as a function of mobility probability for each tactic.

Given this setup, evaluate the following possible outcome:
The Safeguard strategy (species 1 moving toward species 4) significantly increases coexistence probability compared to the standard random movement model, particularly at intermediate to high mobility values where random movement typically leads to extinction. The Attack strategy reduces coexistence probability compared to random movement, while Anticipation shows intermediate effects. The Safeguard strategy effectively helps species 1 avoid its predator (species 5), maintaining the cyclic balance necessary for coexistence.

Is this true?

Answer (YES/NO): NO